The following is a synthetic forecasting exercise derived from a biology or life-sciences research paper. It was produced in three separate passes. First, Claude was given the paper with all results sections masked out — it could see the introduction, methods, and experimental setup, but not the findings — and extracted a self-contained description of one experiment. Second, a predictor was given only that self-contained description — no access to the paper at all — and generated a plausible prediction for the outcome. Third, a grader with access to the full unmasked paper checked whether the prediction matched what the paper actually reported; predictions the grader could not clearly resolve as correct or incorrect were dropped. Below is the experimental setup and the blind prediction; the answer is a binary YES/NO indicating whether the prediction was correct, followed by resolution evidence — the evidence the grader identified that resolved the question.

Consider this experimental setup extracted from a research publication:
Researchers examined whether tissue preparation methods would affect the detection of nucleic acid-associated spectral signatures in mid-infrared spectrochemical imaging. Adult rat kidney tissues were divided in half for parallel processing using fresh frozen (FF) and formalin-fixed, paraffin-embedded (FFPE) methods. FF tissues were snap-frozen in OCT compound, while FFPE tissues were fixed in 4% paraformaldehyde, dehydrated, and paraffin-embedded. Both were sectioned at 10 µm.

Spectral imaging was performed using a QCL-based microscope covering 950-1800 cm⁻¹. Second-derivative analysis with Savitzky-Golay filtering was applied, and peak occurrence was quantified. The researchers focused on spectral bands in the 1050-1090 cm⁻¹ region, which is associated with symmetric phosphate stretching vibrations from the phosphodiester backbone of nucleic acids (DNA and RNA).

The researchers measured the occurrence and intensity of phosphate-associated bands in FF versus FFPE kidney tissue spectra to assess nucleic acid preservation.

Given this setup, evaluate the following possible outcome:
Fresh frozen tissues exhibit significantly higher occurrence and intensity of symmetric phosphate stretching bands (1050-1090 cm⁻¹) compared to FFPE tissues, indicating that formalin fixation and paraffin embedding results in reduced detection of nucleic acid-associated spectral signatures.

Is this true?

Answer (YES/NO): YES